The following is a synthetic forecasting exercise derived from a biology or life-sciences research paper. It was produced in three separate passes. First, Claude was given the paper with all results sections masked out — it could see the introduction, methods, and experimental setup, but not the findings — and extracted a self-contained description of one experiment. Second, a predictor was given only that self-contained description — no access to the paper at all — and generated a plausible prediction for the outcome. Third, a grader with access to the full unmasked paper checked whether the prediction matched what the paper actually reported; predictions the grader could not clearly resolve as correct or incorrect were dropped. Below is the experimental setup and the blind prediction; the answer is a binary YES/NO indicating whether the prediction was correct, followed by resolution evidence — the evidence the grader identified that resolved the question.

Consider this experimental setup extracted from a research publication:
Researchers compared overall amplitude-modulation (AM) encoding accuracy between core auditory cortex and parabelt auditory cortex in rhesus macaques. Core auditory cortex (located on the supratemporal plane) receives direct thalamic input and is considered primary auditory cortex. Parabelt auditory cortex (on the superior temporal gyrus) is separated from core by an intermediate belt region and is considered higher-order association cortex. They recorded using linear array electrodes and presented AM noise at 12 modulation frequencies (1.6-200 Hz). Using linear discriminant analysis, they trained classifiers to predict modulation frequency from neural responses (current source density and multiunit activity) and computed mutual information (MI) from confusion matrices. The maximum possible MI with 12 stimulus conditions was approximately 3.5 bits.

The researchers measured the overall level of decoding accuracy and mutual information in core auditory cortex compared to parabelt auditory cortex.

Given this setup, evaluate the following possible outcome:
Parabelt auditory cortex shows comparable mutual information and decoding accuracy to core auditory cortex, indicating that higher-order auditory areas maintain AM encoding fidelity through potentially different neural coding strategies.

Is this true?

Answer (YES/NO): NO